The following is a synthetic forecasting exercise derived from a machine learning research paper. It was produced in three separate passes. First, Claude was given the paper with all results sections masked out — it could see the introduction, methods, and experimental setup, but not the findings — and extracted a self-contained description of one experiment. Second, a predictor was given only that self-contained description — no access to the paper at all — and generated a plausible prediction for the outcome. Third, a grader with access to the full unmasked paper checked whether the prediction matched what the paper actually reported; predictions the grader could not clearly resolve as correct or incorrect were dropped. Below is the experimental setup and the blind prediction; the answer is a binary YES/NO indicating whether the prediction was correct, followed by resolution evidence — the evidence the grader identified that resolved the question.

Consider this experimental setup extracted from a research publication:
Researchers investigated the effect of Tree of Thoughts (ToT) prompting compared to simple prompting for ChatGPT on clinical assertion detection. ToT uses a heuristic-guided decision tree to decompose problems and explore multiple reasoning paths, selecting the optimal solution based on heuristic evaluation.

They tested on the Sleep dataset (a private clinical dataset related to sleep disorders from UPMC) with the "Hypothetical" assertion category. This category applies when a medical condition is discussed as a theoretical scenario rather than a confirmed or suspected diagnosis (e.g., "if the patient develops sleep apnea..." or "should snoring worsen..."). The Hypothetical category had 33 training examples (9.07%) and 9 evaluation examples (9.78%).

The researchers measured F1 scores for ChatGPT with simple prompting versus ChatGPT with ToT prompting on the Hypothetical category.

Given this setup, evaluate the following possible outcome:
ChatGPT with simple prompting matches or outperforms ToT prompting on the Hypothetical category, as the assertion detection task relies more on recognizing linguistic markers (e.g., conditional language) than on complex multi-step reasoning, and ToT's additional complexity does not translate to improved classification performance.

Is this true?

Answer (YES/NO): YES